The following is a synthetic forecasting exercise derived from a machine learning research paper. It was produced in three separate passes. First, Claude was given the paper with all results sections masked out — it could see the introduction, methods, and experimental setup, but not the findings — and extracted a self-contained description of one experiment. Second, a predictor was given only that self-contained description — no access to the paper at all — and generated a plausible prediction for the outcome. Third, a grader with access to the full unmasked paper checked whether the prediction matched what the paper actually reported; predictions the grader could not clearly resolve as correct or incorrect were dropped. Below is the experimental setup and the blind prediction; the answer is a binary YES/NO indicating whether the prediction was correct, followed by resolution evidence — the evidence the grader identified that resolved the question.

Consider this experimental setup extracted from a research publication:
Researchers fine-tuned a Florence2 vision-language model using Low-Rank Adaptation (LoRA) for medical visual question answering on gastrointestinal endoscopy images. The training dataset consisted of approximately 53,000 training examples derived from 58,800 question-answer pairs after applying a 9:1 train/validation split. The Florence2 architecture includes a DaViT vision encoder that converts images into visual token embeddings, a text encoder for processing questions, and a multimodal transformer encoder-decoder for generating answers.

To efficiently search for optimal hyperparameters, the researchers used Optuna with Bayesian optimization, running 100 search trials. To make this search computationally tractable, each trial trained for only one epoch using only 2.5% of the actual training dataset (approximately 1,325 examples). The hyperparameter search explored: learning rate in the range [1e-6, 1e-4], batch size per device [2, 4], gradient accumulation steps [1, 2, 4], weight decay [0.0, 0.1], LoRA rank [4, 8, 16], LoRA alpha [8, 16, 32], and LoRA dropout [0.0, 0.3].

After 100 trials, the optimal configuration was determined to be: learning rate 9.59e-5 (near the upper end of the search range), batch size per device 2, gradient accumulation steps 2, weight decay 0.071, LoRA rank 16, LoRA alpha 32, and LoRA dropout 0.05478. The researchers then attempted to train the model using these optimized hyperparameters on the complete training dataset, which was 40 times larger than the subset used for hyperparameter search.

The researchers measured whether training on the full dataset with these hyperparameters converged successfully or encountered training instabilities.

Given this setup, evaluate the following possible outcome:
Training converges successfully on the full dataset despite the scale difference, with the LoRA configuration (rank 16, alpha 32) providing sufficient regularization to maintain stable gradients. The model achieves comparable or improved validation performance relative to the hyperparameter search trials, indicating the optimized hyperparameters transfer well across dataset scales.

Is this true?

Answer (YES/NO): NO